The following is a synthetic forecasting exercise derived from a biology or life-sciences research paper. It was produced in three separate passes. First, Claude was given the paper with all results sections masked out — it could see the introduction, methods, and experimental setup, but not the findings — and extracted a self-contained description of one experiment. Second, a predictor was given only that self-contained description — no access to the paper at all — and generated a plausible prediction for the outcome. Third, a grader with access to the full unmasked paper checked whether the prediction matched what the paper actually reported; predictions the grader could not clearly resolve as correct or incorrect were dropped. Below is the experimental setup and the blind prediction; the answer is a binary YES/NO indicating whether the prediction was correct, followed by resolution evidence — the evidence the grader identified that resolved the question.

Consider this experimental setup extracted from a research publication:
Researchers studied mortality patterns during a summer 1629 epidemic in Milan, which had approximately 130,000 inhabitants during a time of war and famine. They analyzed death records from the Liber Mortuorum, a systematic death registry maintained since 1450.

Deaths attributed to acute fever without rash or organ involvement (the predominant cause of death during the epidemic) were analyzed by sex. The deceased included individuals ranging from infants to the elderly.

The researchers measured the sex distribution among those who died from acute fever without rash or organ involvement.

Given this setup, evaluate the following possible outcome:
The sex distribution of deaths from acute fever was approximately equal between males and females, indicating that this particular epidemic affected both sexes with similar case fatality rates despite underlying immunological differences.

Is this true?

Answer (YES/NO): NO